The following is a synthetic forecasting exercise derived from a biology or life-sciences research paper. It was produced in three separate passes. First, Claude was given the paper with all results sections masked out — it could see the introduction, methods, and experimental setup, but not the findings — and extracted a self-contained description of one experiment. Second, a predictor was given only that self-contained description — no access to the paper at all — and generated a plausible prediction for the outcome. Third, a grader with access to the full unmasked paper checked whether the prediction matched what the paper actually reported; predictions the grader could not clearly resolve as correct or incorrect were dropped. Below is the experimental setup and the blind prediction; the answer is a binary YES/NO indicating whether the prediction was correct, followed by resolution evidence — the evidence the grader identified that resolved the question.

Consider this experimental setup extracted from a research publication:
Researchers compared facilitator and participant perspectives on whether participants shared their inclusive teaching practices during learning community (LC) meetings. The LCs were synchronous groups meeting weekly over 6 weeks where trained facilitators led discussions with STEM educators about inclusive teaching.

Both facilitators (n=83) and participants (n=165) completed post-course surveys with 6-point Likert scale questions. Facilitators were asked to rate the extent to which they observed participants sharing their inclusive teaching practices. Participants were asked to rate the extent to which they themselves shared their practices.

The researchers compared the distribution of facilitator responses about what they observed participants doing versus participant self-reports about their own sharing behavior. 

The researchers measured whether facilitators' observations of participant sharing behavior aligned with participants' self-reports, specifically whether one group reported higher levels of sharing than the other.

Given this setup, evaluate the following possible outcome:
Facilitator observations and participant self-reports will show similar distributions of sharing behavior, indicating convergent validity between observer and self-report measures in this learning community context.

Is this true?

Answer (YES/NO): NO